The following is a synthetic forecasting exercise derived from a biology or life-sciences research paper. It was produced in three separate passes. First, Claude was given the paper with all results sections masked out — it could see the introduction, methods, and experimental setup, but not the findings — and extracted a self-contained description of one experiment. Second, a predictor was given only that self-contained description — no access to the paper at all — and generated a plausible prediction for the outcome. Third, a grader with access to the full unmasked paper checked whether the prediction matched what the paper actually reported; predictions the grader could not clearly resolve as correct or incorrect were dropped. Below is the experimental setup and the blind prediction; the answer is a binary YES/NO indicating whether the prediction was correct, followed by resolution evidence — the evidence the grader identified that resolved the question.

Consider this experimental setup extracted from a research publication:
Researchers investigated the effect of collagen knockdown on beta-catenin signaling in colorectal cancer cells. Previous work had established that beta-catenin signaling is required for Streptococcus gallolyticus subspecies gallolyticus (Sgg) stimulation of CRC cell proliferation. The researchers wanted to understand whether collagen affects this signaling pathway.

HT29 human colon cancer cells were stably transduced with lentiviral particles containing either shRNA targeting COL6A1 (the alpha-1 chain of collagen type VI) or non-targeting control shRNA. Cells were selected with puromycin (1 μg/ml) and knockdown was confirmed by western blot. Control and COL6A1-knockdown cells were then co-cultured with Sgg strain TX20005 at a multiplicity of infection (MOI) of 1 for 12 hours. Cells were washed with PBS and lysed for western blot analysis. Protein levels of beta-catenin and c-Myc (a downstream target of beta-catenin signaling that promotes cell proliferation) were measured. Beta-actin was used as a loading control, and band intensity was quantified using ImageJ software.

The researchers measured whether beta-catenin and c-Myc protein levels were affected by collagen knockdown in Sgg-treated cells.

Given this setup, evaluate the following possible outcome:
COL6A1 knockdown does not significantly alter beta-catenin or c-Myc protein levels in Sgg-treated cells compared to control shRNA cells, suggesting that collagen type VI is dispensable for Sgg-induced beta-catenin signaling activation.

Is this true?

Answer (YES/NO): NO